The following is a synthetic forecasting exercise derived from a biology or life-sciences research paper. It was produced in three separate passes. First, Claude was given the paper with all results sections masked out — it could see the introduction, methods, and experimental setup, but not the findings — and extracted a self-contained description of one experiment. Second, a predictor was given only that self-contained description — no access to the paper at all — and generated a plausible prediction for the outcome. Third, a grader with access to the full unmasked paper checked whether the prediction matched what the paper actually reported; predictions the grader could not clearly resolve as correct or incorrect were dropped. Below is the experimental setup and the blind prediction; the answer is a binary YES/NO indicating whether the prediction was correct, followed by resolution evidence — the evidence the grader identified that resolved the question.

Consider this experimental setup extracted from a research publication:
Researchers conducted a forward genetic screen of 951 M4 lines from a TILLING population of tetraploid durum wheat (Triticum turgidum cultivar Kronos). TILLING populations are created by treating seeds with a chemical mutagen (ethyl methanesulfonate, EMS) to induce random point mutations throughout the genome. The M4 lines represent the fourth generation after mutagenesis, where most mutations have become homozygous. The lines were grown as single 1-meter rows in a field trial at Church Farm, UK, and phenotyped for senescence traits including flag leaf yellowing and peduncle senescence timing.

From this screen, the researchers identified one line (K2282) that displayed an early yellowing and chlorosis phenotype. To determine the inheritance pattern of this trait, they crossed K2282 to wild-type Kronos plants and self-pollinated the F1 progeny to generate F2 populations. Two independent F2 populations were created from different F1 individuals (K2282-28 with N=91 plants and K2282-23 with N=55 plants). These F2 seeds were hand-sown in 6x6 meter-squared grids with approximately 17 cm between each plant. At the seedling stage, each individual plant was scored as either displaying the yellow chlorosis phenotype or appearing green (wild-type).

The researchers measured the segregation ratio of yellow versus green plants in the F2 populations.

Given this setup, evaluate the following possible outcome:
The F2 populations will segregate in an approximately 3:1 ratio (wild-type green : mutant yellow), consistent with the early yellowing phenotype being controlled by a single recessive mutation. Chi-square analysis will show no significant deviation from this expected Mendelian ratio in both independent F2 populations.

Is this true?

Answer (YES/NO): NO